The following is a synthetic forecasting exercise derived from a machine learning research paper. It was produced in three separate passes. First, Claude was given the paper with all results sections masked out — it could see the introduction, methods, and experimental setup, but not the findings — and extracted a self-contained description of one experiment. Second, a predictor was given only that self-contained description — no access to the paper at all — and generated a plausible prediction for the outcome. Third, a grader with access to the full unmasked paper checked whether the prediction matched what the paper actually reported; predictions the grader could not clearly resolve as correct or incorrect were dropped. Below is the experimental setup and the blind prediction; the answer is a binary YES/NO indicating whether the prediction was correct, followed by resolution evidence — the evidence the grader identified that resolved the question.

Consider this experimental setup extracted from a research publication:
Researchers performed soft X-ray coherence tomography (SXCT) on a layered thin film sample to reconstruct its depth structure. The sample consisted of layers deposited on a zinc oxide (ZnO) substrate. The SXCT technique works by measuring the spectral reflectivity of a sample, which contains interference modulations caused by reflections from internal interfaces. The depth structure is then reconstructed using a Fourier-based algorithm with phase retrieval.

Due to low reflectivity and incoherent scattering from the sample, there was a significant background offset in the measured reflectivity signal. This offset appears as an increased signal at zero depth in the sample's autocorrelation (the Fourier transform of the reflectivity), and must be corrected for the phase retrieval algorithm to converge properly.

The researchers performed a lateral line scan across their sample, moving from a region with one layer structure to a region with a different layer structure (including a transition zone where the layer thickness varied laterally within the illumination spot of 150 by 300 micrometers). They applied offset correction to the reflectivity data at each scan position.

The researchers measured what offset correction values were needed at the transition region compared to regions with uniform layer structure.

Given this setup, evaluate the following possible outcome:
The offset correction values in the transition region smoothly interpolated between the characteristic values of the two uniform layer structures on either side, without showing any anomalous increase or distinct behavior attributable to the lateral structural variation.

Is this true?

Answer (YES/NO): NO